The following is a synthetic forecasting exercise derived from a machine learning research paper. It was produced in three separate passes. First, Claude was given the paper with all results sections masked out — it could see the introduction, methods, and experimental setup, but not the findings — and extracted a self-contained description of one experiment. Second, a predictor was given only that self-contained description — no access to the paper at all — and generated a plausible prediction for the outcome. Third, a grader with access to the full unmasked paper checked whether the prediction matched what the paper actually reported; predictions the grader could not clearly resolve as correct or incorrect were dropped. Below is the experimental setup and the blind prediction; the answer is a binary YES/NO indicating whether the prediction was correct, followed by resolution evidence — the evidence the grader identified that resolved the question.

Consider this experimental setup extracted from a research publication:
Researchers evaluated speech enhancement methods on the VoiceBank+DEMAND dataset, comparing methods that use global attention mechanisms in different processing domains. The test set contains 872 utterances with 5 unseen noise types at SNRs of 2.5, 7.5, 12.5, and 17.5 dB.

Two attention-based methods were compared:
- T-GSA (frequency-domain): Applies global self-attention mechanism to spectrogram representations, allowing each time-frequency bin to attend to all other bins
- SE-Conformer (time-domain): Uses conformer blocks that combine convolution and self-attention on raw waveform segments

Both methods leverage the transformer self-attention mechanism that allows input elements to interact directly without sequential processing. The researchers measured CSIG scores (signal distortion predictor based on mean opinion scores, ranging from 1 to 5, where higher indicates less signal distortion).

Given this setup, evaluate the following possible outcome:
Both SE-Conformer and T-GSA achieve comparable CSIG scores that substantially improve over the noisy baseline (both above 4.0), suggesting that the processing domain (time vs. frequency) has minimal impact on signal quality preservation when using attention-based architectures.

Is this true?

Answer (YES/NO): NO